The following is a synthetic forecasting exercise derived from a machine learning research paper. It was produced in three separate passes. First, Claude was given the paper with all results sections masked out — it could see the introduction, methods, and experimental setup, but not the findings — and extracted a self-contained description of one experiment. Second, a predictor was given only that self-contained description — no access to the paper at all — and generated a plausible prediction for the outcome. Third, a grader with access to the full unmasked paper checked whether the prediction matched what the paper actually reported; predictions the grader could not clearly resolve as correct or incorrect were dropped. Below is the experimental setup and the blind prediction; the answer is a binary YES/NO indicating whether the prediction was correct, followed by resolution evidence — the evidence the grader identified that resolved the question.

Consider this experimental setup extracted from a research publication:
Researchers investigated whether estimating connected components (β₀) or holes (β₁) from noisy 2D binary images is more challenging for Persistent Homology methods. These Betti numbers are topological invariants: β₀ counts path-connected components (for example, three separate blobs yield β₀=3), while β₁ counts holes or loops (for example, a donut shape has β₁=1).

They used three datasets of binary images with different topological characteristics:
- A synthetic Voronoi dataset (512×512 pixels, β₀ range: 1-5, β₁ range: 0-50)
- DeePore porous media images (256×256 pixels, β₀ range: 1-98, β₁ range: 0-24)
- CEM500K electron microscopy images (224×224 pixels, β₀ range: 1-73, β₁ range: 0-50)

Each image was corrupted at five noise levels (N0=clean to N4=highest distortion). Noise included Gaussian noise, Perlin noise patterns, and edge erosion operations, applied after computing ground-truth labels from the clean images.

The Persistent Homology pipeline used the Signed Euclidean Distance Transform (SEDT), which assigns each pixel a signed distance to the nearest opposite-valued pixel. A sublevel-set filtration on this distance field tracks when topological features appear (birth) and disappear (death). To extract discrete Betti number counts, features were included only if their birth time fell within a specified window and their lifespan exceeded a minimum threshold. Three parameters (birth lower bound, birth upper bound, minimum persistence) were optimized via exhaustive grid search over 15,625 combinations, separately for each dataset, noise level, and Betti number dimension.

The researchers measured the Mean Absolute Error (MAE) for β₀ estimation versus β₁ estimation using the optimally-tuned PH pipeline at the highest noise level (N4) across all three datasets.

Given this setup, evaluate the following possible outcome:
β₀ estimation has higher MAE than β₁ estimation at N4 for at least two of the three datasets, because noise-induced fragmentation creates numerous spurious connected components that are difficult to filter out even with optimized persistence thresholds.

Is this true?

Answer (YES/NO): YES